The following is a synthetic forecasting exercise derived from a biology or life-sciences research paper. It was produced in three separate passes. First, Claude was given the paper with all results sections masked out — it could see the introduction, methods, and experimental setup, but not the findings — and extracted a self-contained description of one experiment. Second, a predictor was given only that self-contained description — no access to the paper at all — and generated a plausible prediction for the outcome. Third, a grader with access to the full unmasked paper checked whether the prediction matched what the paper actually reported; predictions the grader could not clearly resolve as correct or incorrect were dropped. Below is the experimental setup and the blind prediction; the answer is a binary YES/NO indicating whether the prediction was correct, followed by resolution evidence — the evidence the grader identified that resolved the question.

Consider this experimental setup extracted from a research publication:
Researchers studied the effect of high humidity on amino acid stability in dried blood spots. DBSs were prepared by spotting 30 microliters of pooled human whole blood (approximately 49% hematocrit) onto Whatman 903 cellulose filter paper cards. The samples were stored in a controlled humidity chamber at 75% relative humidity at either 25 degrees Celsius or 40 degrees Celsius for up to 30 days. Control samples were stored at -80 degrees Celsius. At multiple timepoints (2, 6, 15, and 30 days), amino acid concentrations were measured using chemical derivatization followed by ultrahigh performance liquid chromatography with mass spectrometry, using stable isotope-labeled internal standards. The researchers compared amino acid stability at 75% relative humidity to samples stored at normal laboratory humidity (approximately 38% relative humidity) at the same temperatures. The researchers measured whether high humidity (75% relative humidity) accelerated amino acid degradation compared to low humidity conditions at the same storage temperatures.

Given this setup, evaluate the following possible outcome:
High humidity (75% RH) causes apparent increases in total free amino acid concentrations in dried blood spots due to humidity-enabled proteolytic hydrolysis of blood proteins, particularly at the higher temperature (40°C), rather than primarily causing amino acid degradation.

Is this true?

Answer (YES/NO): NO